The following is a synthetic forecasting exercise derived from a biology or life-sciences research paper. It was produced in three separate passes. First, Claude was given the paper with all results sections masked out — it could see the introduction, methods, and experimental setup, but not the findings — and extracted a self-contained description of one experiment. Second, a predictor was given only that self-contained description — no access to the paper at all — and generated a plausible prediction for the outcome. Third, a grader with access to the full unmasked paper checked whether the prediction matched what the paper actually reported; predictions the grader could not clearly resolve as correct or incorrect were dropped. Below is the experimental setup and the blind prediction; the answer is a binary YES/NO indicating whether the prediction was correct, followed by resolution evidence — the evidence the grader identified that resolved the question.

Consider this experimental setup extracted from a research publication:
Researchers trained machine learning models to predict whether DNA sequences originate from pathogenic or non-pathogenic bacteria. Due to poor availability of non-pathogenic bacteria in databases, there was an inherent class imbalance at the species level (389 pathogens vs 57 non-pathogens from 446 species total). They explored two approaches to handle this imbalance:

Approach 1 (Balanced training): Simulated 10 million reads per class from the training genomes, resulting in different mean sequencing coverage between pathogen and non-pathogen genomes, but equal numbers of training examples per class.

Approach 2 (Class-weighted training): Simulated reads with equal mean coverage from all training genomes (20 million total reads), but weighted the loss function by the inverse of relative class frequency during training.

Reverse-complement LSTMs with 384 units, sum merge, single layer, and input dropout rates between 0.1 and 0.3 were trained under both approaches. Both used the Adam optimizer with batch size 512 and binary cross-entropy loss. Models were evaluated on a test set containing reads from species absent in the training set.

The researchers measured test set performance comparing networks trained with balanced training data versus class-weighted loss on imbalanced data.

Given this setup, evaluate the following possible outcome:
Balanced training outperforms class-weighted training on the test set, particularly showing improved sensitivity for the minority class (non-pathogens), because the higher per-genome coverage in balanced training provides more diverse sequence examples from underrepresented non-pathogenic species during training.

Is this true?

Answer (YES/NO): NO